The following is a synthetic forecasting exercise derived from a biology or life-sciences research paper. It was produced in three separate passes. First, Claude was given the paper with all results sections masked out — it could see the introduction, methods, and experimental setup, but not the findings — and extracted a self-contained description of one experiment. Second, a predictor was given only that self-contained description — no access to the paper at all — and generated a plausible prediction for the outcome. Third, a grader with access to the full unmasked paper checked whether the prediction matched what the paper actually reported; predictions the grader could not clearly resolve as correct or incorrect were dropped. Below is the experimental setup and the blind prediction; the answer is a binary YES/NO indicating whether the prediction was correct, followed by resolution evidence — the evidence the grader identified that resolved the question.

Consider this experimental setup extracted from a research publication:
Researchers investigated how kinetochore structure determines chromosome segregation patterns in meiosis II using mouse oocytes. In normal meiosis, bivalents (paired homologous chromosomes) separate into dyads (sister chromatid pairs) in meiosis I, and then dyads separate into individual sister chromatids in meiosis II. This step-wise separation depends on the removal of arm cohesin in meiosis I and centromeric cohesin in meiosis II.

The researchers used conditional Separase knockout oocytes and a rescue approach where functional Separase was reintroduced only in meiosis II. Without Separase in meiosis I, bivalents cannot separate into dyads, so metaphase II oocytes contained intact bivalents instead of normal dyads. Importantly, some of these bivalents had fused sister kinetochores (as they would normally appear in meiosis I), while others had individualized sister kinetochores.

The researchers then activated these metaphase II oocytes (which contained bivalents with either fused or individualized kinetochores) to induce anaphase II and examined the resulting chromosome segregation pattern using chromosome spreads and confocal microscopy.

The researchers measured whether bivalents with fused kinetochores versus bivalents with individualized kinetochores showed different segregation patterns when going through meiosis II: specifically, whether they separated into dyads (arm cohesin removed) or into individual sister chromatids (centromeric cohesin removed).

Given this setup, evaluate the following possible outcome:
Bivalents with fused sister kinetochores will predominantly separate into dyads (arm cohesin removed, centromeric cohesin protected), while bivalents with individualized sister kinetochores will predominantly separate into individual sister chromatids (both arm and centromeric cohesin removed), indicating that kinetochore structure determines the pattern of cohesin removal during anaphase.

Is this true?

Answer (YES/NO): YES